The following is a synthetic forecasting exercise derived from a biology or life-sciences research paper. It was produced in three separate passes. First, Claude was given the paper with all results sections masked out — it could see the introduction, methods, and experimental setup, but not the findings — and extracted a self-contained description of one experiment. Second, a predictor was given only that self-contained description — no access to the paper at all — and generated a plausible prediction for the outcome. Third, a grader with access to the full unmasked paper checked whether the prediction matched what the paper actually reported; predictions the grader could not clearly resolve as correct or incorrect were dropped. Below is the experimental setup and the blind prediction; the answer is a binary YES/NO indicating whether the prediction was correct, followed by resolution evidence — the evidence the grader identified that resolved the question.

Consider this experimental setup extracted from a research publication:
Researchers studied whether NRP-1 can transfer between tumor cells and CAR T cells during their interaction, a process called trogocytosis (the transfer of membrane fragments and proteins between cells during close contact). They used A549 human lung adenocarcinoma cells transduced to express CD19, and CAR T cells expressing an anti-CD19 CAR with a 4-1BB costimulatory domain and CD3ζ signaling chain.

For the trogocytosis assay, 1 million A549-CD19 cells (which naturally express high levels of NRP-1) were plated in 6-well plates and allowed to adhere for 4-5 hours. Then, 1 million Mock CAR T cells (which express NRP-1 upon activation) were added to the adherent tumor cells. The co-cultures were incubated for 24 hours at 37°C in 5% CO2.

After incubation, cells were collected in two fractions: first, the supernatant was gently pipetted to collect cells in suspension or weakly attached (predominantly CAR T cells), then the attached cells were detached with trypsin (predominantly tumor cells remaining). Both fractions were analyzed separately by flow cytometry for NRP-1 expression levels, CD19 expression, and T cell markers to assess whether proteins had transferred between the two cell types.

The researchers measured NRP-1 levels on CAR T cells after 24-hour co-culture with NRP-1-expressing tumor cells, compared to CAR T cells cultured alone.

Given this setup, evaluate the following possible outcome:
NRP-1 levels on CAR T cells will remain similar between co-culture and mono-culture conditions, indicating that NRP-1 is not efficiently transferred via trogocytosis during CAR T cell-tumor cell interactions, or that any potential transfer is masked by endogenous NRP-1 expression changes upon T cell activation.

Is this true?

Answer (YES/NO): NO